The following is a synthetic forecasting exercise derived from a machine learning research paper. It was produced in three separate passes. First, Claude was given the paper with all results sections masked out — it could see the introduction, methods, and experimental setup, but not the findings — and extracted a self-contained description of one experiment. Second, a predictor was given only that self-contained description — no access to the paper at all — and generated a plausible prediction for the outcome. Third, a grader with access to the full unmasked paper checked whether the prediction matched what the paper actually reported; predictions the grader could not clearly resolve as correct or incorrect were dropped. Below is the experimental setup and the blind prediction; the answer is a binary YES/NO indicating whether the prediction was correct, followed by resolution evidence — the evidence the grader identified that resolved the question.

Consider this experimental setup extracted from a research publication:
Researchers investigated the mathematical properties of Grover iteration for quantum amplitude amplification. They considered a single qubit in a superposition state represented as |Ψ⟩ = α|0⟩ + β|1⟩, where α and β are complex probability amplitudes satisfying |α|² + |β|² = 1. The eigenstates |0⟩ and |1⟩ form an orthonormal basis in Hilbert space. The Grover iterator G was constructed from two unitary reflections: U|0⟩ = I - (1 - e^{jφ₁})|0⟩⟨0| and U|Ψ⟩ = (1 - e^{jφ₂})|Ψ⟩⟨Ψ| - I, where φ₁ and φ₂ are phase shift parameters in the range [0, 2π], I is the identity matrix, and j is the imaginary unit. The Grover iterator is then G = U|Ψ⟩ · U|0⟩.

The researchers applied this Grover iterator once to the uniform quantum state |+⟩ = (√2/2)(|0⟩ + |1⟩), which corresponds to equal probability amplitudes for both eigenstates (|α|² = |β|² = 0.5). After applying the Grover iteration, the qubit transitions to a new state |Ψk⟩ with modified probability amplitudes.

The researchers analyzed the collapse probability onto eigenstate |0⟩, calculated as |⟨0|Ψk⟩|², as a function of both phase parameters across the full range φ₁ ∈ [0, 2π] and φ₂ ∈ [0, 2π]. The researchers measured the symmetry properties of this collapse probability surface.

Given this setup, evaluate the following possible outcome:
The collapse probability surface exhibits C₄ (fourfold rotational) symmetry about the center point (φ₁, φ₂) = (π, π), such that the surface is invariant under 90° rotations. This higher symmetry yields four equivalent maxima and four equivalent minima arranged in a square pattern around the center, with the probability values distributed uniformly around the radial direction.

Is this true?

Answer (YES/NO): NO